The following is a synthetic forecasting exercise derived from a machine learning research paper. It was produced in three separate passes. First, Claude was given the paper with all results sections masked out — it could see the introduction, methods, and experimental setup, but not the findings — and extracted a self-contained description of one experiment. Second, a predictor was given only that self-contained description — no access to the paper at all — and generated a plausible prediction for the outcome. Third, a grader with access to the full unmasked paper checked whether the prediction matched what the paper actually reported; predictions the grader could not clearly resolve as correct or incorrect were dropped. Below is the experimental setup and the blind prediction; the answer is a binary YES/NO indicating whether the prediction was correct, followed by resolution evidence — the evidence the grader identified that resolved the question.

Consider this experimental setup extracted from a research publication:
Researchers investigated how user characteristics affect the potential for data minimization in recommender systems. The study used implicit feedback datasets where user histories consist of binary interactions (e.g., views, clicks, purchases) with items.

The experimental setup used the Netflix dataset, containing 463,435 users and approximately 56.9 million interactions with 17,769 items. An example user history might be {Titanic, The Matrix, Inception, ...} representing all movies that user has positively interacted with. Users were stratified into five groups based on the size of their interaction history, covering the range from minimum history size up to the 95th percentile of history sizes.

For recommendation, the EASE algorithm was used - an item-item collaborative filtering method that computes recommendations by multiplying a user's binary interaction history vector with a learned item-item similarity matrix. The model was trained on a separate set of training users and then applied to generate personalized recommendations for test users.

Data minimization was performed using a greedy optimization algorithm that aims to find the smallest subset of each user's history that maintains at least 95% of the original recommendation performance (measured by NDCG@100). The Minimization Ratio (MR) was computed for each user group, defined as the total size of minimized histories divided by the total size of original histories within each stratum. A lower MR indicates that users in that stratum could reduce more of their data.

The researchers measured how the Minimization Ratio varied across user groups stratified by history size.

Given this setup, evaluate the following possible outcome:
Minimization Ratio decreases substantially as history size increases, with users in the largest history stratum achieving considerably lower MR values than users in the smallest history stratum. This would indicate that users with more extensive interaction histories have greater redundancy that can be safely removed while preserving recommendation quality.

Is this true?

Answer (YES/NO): YES